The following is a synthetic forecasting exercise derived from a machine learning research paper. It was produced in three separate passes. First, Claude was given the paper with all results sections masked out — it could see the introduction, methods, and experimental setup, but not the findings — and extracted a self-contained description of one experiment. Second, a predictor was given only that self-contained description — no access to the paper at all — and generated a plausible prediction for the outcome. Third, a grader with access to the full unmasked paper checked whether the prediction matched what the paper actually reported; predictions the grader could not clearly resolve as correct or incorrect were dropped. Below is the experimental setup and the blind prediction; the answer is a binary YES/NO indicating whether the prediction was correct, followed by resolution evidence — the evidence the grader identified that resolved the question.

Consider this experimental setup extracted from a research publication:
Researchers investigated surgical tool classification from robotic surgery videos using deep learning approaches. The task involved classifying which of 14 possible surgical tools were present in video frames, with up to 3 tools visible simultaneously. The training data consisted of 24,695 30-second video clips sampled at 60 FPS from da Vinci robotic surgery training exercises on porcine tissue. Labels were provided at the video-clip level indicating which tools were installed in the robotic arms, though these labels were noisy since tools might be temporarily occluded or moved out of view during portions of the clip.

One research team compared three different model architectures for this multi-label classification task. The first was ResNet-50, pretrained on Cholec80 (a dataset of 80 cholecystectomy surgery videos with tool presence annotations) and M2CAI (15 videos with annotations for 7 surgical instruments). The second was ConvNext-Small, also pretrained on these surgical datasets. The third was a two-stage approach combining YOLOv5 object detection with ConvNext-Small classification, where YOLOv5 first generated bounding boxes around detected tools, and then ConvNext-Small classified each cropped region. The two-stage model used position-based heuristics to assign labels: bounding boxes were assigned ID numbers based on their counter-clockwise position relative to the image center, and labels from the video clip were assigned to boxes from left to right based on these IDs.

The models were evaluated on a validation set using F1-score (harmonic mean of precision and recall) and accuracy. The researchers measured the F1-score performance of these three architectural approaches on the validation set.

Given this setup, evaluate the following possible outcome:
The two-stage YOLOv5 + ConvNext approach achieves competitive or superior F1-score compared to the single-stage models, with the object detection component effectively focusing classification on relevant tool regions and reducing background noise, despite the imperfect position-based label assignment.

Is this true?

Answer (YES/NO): YES